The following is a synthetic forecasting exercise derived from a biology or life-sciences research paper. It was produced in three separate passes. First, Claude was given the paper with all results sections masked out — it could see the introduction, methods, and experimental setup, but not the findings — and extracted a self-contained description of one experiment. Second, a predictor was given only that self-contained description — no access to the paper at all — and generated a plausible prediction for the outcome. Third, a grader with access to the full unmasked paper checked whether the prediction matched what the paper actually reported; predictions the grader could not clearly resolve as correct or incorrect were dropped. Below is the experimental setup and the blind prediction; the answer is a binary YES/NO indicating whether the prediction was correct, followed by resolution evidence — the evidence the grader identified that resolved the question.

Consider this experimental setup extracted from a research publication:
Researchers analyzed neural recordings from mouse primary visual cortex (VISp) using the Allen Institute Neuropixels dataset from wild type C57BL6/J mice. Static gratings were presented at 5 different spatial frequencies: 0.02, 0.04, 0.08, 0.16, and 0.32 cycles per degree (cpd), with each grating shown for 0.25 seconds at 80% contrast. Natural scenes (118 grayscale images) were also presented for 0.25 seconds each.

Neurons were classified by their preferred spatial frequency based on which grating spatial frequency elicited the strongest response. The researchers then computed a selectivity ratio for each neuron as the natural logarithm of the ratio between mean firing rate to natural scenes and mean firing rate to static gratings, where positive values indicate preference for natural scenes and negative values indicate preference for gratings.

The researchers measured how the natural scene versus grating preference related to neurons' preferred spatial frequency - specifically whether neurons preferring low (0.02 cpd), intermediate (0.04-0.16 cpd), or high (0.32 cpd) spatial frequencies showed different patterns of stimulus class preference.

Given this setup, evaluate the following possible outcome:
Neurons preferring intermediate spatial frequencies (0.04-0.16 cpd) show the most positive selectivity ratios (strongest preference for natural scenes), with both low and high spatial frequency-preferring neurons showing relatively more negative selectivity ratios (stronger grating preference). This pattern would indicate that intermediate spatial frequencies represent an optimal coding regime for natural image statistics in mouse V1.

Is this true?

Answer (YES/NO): NO